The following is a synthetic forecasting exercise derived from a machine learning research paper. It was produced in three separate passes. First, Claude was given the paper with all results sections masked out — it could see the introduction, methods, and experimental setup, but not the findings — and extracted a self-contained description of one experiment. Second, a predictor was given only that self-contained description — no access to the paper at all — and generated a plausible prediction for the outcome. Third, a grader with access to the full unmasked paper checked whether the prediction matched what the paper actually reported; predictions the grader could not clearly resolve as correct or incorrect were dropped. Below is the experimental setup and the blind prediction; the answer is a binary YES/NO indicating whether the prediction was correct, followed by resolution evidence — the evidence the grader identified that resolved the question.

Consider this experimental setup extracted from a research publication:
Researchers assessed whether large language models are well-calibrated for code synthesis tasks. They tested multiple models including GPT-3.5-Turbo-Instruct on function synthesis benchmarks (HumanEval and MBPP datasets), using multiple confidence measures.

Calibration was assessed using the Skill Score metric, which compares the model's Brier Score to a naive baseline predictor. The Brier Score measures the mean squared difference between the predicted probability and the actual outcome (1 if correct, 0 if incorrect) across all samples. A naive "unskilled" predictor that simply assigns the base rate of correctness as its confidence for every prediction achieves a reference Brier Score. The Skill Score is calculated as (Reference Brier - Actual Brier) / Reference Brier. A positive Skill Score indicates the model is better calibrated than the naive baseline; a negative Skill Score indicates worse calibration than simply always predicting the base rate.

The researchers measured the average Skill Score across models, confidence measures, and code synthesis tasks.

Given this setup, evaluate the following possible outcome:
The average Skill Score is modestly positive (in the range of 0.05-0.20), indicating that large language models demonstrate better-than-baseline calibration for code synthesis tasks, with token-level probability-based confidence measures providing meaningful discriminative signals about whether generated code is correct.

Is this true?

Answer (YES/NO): NO